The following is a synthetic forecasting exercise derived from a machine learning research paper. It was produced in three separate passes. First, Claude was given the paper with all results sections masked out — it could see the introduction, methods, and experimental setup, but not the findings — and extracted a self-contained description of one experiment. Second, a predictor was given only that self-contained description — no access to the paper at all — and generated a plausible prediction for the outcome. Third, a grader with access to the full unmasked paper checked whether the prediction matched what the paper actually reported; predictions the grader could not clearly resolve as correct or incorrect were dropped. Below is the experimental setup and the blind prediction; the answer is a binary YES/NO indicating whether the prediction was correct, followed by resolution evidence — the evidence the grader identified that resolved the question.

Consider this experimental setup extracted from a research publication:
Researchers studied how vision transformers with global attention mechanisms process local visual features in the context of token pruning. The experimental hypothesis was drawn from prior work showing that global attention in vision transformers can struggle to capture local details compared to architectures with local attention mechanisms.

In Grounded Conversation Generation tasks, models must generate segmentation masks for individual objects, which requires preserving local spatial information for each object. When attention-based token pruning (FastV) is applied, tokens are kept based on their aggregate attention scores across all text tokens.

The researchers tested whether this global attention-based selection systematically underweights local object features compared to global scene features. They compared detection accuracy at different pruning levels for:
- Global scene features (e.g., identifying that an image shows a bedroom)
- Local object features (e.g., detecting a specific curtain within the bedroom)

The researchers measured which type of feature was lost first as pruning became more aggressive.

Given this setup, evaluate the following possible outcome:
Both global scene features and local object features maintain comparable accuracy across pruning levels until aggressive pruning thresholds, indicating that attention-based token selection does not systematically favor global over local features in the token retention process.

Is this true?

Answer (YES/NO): NO